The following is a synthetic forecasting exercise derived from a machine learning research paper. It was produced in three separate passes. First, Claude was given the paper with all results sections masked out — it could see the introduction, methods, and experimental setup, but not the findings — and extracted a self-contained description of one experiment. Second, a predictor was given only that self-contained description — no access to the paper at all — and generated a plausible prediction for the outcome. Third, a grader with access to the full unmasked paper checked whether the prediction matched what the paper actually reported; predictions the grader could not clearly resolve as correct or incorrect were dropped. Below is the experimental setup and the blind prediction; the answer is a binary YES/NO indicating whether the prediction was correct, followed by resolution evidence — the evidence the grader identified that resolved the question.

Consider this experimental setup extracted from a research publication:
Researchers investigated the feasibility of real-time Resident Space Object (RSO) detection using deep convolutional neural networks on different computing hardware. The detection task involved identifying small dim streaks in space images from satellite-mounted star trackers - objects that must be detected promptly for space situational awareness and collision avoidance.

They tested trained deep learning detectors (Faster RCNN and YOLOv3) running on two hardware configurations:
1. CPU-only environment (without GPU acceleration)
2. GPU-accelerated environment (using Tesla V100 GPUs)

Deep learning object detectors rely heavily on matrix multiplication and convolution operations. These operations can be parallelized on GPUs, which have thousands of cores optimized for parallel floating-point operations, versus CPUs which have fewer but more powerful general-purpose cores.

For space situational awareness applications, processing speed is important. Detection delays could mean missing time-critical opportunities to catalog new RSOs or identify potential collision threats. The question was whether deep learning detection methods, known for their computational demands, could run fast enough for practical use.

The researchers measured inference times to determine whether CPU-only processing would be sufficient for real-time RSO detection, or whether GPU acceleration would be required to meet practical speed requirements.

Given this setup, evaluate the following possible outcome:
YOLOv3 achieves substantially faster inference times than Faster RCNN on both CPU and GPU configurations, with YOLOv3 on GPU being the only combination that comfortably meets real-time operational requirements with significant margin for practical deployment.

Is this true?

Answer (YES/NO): NO